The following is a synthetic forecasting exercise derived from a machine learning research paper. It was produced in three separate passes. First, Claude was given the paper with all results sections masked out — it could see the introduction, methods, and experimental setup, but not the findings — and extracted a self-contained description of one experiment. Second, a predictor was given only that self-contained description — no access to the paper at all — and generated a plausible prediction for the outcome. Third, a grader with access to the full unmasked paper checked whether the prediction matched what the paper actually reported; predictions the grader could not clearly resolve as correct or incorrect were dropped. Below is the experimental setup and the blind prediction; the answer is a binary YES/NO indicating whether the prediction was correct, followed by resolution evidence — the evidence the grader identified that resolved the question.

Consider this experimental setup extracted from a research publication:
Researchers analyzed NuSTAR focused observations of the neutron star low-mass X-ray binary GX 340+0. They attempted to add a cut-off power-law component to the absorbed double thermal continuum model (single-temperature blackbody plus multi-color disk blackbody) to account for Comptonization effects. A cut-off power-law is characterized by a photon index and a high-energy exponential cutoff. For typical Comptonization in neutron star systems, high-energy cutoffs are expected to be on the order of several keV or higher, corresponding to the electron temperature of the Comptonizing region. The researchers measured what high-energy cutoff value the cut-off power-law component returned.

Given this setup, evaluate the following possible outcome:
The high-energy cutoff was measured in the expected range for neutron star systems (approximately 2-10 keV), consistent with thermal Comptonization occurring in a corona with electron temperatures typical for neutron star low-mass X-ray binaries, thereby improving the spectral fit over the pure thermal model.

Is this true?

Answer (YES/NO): NO